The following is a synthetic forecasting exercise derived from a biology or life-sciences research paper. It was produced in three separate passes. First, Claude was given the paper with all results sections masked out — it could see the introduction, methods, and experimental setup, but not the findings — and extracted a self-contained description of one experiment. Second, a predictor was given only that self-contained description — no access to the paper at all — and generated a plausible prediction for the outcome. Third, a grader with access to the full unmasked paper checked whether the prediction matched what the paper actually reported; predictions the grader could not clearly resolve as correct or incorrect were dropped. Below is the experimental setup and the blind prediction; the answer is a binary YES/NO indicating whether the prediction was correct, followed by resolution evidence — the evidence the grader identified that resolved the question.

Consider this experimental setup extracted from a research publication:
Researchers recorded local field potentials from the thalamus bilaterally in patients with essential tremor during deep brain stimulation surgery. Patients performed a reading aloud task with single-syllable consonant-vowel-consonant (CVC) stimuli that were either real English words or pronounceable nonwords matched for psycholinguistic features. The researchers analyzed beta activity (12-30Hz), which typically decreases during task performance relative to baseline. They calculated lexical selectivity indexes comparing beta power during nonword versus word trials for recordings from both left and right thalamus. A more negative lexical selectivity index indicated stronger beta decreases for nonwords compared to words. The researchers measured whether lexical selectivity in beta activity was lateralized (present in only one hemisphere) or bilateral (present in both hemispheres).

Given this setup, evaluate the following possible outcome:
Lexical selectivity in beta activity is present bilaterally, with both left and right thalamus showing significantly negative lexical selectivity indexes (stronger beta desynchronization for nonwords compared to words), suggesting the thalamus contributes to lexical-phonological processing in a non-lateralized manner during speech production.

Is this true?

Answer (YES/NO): YES